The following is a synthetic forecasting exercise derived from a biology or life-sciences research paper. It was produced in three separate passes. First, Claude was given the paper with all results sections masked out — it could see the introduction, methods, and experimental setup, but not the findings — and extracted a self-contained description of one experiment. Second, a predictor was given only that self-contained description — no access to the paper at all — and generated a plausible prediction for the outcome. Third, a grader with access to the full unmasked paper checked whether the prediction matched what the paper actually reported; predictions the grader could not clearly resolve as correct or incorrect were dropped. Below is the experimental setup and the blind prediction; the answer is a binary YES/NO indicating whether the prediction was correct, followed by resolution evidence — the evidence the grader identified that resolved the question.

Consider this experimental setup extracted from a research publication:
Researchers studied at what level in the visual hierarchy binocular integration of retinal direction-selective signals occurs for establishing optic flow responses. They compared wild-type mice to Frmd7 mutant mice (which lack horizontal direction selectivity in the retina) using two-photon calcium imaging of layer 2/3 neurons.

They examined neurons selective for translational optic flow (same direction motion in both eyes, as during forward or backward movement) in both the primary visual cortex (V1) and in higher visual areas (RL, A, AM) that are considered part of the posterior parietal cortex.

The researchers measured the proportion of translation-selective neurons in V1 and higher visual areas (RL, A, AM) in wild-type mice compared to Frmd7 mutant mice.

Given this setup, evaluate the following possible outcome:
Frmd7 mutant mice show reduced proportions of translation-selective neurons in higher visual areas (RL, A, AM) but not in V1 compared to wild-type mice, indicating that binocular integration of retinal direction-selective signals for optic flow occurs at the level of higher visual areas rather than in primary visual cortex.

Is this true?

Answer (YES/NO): NO